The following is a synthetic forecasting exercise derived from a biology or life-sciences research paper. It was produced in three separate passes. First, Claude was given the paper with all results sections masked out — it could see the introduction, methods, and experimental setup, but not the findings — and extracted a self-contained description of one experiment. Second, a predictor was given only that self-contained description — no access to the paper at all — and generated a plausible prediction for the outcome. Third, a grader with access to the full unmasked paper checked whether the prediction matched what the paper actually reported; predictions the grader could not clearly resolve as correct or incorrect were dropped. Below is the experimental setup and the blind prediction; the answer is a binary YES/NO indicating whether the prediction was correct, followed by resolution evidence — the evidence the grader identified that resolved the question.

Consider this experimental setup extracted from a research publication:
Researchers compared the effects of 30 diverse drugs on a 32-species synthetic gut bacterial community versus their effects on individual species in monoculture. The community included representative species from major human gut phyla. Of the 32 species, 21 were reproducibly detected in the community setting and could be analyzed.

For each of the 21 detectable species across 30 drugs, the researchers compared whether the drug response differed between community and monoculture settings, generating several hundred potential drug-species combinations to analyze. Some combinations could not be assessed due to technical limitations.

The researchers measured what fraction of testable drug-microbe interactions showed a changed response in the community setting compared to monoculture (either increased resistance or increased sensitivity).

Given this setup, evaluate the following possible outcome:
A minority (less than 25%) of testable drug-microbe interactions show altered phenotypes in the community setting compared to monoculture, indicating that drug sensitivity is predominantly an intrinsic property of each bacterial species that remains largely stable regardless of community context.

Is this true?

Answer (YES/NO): NO